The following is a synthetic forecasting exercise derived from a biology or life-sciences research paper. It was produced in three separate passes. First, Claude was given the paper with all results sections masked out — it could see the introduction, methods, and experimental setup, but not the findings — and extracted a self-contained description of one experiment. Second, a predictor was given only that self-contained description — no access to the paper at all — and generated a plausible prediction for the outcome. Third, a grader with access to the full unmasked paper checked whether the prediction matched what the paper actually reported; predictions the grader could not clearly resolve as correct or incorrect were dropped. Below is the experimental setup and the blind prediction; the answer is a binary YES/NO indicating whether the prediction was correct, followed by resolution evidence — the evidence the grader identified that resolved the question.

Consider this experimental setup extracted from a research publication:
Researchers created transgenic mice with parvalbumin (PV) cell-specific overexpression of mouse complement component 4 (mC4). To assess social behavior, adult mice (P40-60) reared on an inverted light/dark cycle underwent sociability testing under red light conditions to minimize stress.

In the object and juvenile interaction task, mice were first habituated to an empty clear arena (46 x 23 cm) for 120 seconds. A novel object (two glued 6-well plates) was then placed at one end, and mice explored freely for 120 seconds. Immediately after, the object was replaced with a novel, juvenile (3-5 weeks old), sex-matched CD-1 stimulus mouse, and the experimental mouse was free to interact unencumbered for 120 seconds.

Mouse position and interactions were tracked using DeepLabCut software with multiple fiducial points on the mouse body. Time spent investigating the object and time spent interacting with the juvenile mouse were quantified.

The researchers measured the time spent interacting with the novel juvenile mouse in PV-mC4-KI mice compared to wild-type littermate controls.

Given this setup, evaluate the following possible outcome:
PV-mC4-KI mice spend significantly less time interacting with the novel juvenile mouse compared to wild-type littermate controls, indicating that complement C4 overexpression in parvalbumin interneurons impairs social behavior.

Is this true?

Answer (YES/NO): NO